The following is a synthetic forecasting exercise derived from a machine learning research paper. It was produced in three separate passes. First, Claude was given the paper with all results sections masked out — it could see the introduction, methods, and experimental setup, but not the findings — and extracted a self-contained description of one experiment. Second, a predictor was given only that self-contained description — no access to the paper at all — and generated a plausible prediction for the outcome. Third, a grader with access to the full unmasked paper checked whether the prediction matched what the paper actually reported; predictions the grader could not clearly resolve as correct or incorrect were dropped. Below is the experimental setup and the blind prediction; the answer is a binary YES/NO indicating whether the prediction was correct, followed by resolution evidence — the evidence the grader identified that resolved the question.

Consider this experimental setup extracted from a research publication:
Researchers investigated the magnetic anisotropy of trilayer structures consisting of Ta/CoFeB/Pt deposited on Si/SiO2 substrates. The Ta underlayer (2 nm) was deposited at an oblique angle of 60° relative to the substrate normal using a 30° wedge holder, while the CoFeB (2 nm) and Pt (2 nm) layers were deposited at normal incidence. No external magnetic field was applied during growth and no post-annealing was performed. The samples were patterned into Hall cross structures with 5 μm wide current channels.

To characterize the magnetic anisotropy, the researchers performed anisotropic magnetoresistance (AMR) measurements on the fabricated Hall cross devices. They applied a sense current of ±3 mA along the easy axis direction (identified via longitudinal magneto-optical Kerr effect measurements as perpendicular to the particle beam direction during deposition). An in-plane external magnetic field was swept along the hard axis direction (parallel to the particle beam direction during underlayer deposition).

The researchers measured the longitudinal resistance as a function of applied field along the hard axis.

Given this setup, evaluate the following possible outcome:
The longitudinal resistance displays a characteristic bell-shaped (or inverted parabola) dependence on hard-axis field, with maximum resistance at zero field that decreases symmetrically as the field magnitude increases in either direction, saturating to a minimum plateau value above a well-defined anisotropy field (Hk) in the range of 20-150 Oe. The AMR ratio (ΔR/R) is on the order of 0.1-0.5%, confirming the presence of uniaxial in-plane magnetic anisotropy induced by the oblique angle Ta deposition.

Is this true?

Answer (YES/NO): NO